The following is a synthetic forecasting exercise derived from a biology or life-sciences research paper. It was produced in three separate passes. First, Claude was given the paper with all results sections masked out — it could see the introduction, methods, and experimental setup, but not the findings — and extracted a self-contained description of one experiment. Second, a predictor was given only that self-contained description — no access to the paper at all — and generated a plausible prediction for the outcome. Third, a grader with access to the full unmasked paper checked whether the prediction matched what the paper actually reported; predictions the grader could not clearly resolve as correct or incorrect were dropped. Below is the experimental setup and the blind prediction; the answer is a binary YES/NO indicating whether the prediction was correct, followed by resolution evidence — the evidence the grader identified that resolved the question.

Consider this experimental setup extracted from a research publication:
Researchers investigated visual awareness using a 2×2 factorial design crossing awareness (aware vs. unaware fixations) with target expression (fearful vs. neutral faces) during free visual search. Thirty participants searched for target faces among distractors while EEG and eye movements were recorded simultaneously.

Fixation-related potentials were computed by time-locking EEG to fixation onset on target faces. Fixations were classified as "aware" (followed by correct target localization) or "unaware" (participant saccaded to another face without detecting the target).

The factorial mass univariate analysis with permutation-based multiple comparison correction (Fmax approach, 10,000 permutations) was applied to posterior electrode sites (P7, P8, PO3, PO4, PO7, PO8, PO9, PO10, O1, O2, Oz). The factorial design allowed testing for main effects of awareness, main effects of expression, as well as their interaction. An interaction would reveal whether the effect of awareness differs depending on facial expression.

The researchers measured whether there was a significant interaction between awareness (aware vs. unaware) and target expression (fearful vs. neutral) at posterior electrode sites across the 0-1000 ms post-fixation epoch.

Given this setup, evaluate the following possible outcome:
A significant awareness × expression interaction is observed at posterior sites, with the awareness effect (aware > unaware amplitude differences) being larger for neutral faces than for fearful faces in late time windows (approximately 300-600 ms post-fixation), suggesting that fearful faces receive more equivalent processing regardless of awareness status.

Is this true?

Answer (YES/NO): NO